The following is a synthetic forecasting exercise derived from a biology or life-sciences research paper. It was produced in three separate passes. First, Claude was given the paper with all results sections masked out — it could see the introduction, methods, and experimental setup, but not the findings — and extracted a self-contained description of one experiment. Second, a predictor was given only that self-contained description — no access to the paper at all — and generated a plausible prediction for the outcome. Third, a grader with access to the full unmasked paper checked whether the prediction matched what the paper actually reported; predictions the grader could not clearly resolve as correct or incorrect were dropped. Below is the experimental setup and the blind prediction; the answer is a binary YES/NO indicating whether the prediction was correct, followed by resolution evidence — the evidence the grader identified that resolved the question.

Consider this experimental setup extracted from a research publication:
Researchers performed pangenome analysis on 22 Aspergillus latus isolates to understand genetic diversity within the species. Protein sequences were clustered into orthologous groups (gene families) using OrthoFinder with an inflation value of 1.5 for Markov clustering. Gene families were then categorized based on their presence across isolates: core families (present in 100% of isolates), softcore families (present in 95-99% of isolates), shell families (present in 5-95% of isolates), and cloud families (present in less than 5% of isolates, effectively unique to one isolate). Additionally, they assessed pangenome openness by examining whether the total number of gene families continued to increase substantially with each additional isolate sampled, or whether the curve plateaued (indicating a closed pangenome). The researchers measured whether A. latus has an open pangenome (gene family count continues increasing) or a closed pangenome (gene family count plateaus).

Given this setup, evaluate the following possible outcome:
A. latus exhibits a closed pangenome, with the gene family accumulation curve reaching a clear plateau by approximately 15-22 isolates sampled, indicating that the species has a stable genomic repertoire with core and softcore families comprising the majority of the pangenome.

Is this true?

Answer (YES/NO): NO